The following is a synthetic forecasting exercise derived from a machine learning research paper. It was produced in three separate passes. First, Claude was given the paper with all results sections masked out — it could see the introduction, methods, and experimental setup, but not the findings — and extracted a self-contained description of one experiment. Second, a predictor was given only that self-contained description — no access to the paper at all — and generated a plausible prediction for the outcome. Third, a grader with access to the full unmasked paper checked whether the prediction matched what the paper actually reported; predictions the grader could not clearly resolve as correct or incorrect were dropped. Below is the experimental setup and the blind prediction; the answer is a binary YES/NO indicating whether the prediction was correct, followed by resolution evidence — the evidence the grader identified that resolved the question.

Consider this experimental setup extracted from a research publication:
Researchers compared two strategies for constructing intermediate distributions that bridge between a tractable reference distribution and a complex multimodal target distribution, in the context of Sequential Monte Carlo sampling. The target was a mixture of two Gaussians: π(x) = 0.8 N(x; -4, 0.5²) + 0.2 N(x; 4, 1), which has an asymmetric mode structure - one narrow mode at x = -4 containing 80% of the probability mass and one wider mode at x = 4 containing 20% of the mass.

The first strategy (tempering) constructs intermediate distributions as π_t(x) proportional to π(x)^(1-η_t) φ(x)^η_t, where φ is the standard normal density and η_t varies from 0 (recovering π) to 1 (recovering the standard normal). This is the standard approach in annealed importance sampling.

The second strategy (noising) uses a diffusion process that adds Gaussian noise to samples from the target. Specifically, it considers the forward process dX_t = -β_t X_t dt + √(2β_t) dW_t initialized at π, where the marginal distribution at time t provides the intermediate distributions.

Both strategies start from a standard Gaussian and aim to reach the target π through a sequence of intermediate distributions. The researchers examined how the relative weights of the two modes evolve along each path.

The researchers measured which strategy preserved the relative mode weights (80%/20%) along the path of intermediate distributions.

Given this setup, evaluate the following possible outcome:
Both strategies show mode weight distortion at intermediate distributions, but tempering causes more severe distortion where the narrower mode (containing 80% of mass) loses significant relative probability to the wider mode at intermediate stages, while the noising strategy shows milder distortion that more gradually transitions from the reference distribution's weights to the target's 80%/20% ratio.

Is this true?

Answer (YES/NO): NO